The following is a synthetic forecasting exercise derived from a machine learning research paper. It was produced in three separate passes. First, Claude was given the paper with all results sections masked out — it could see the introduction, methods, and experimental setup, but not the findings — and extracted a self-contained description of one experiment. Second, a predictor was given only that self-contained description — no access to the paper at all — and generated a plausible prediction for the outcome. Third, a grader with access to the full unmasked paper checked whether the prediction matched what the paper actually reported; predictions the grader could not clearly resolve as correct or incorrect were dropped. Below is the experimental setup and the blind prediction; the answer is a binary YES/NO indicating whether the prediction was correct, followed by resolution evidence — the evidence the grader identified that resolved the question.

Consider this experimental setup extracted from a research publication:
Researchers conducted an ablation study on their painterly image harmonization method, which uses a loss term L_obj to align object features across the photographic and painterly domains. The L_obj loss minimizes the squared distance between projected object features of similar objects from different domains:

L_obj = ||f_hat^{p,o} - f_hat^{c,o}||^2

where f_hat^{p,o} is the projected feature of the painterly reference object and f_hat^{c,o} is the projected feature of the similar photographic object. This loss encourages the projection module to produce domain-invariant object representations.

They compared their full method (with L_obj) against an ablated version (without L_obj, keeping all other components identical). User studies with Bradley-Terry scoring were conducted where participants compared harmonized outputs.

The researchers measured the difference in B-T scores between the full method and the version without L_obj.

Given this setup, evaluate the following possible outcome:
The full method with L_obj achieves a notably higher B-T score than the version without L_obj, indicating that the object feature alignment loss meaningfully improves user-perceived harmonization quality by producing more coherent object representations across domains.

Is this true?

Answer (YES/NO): YES